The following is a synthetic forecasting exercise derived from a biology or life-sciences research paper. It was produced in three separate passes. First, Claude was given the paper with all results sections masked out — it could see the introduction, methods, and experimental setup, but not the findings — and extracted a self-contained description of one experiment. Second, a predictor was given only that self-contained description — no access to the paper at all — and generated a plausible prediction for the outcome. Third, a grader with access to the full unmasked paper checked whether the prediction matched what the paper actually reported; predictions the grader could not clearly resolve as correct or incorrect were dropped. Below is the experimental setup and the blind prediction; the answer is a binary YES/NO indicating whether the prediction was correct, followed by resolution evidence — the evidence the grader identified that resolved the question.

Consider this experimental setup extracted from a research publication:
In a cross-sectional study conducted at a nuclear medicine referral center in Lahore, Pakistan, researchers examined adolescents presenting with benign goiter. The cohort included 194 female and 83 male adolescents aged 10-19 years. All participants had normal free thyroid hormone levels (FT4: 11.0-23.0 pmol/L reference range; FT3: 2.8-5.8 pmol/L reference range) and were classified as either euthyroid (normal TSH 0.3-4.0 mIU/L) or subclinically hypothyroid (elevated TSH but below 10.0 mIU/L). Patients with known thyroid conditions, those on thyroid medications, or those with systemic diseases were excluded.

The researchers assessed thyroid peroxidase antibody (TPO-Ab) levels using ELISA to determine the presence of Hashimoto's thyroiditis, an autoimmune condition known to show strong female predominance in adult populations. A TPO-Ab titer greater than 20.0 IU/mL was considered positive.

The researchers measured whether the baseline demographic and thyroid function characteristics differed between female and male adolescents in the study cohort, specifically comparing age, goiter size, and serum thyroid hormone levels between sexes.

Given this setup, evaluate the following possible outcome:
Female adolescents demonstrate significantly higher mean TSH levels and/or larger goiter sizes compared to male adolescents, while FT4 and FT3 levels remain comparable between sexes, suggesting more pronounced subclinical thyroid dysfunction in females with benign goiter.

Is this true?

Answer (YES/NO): NO